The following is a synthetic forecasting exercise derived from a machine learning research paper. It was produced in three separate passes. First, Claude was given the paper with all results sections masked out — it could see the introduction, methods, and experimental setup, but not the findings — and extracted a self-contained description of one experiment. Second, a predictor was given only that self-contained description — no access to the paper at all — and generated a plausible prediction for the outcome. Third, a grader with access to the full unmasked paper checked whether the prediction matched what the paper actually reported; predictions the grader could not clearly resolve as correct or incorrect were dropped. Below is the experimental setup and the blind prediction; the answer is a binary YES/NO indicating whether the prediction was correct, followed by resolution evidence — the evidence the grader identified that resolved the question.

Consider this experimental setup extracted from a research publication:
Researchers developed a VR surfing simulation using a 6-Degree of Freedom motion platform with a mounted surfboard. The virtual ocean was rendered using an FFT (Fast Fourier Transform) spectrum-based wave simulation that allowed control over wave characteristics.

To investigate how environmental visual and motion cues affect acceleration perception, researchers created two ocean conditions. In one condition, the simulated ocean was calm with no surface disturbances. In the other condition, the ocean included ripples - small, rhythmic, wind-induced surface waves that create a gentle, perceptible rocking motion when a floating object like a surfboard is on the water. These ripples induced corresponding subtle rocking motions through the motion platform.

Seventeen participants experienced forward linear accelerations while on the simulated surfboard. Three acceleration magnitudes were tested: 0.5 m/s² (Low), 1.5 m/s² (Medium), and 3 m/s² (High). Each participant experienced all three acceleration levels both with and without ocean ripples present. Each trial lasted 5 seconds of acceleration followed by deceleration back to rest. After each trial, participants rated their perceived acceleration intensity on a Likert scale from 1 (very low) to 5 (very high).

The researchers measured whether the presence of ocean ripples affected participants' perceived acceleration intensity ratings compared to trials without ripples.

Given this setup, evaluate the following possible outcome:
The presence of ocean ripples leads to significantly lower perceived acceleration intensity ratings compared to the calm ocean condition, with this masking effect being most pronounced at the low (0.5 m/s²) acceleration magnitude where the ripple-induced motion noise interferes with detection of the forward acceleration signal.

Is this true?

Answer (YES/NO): NO